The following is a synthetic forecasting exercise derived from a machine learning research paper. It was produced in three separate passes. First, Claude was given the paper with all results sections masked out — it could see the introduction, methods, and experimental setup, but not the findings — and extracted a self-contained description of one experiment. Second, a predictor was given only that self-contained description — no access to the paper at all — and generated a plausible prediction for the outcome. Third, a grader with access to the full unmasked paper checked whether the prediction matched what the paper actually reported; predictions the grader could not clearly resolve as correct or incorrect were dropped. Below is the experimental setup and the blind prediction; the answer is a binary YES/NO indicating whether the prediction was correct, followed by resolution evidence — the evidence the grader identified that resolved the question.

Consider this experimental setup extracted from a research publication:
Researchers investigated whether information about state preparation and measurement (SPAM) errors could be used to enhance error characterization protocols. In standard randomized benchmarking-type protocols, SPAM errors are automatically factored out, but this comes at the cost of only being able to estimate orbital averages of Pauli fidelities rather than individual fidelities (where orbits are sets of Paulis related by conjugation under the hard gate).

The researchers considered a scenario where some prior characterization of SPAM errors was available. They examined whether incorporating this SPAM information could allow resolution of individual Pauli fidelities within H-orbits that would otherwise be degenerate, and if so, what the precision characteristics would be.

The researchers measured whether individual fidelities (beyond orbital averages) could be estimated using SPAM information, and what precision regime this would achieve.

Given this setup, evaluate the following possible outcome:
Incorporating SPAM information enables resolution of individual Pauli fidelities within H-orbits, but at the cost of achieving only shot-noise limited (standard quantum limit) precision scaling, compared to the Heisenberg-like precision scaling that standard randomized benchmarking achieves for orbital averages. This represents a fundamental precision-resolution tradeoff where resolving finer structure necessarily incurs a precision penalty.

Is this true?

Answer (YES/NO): NO